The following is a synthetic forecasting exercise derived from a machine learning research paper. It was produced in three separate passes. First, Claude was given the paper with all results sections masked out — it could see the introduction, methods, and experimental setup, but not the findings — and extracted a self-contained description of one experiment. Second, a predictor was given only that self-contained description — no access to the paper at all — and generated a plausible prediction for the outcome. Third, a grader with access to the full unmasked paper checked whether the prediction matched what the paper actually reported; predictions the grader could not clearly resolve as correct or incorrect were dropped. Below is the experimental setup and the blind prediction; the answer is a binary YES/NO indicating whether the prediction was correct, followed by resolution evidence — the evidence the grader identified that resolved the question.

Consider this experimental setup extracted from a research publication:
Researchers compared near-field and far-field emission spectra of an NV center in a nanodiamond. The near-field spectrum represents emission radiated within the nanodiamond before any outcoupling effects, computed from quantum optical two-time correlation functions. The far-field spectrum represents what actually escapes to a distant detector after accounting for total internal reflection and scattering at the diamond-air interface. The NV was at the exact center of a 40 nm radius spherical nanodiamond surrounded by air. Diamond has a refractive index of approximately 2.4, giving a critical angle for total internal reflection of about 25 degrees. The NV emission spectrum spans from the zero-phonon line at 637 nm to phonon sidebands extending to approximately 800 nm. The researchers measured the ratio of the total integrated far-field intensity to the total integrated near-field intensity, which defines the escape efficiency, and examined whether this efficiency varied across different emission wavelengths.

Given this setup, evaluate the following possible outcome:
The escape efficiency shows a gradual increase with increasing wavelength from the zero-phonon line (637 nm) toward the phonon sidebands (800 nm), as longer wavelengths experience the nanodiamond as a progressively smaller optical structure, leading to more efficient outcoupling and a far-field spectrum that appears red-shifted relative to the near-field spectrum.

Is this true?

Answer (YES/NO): NO